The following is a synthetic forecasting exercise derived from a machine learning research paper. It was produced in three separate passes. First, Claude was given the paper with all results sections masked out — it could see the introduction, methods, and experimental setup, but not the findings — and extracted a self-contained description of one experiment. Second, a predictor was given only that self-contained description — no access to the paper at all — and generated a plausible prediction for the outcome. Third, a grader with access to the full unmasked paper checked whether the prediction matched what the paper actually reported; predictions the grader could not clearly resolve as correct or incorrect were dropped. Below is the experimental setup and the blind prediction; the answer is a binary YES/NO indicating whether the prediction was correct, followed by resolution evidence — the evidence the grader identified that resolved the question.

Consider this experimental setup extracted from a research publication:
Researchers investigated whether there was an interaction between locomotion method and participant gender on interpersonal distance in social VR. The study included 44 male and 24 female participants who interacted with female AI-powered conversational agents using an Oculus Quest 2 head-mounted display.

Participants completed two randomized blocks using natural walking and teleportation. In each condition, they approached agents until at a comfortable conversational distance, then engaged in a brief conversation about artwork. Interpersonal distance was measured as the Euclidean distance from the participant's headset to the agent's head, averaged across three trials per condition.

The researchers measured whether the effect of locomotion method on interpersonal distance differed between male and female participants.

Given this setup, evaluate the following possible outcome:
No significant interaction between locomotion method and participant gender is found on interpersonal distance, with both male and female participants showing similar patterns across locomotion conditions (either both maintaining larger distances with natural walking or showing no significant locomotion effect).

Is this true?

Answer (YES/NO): YES